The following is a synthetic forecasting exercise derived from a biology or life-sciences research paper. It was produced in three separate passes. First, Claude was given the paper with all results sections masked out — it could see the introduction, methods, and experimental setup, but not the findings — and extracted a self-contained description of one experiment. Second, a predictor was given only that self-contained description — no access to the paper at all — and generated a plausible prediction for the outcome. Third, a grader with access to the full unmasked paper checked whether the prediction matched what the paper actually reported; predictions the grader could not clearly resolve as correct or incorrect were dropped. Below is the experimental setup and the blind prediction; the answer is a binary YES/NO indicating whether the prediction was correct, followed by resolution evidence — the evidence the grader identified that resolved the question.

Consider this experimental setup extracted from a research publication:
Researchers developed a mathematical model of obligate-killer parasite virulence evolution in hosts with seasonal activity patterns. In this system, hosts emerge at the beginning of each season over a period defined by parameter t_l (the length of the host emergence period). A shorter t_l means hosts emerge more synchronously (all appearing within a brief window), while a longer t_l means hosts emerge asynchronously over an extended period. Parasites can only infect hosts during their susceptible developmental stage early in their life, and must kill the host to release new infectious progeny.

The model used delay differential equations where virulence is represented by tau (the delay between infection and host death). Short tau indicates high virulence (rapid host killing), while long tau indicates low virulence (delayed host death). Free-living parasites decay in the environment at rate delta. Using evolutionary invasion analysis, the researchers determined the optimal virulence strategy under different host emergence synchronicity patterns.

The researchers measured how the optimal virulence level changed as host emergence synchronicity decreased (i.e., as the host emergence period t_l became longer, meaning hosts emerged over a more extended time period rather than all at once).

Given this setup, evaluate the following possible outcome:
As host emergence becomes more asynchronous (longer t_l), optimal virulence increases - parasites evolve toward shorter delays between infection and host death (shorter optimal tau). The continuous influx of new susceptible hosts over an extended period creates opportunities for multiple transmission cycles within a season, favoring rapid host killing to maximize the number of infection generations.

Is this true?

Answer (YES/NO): NO